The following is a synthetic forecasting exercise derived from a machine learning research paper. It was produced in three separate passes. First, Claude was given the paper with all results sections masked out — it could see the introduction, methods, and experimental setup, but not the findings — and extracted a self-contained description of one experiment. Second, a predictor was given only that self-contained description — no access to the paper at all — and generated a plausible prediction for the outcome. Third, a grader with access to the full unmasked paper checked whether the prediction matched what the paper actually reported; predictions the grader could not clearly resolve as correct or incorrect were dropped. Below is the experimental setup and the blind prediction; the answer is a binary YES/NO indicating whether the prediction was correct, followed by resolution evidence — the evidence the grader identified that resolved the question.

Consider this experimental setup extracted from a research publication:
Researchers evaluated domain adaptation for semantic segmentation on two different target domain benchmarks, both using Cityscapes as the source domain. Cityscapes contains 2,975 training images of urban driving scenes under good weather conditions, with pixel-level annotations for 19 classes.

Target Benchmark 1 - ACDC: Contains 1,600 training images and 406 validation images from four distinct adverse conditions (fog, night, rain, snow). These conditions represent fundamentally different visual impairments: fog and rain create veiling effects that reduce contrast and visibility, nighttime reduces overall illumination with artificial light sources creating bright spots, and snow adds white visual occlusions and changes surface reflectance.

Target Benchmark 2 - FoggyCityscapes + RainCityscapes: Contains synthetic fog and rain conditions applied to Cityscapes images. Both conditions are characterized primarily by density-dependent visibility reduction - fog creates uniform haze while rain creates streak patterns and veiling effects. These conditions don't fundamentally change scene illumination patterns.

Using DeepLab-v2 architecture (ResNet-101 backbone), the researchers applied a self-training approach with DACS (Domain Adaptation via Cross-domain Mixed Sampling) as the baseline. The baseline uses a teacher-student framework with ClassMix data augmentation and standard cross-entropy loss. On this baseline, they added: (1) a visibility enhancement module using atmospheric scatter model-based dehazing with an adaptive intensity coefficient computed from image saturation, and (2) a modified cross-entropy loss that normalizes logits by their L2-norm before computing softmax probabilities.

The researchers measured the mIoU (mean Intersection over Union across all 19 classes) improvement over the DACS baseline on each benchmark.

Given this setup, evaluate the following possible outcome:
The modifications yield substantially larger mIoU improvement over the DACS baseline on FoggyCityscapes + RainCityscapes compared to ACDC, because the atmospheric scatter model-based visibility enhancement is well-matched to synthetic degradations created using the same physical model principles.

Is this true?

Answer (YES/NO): NO